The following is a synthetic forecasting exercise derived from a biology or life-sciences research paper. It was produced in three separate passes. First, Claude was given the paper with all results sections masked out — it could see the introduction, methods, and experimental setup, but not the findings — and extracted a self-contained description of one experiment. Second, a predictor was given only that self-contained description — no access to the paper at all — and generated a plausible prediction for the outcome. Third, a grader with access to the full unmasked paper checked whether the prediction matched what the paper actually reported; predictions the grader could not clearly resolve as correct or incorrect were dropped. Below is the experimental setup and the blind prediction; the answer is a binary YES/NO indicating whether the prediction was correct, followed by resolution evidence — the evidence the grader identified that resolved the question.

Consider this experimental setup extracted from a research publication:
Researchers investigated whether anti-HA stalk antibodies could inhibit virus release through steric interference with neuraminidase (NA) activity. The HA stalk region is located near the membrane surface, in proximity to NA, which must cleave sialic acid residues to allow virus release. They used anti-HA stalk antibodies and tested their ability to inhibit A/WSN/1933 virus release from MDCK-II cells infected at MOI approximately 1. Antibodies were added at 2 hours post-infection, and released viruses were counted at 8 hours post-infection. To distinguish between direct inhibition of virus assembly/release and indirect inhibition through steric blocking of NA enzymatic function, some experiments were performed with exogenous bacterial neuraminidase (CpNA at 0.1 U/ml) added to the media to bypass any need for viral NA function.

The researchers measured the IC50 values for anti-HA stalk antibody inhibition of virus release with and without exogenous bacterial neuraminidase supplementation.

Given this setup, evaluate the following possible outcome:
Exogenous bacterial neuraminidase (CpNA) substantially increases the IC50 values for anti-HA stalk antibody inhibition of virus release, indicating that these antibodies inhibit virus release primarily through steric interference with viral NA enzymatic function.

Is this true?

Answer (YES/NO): NO